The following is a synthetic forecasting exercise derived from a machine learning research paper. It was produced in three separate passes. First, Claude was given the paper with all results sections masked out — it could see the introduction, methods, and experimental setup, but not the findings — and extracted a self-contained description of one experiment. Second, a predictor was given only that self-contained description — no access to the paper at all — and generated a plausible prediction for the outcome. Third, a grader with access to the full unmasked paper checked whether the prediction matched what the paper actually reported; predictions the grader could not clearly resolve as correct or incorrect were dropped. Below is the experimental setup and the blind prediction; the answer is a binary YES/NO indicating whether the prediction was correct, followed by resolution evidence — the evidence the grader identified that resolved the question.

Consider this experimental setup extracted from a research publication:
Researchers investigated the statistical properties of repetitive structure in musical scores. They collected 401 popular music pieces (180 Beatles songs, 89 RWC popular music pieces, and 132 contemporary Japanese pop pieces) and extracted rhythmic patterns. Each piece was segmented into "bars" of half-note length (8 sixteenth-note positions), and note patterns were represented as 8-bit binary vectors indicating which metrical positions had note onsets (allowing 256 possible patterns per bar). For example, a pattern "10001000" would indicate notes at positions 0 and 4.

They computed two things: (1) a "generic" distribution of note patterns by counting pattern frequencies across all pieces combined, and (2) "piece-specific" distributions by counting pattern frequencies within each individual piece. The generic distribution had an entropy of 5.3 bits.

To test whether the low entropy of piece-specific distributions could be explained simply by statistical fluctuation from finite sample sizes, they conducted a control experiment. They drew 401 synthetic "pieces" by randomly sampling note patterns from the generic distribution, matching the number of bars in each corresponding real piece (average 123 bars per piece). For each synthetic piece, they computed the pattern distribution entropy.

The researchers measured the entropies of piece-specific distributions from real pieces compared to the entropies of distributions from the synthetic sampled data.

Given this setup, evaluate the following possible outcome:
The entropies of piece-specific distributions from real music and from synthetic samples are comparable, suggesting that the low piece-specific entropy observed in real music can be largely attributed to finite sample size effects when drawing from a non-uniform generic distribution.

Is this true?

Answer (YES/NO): NO